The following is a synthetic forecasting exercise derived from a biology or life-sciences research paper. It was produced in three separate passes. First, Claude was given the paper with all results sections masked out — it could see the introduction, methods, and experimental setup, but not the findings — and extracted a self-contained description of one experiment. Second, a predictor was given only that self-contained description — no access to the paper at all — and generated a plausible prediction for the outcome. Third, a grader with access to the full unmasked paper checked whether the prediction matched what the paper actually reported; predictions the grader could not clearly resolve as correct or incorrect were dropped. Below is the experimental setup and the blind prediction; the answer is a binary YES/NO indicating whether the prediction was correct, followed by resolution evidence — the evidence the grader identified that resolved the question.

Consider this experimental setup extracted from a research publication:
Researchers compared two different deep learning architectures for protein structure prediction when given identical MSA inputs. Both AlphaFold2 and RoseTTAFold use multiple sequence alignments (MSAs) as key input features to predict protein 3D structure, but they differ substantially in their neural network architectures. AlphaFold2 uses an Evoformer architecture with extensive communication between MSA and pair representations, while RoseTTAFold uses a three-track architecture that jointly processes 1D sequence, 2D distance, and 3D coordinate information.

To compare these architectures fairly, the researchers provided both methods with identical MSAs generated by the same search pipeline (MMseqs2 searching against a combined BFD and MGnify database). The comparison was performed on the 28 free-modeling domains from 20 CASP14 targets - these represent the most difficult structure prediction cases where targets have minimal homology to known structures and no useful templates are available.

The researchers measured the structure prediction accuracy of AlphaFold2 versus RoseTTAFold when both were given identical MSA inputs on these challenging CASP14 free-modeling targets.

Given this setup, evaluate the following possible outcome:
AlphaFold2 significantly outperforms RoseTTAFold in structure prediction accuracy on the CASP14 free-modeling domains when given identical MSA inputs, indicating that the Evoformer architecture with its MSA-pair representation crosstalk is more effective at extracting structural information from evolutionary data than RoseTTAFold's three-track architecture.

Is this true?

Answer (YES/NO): YES